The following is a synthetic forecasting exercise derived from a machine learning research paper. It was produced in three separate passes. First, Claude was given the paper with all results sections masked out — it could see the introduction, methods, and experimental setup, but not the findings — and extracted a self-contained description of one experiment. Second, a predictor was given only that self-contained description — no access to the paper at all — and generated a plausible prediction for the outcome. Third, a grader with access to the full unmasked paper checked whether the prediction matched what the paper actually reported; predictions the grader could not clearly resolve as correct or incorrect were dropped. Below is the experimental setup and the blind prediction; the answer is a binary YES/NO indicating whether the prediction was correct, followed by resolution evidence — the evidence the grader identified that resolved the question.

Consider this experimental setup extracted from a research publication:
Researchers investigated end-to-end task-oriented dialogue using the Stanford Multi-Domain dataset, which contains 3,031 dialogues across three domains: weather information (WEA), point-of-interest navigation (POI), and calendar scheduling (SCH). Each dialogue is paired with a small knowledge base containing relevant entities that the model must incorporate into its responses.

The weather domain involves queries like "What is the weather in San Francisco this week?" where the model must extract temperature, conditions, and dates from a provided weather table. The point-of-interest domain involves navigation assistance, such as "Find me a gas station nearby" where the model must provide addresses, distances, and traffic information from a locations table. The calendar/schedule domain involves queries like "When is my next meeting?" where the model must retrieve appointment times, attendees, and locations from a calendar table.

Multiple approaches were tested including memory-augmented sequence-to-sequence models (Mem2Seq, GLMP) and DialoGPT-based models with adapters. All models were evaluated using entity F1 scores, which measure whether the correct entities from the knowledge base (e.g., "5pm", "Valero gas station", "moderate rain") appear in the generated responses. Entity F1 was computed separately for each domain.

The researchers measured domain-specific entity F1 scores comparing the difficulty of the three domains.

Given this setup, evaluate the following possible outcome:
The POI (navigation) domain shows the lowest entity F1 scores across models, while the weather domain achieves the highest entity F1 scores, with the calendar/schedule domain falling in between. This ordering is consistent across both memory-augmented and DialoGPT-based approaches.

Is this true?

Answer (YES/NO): NO